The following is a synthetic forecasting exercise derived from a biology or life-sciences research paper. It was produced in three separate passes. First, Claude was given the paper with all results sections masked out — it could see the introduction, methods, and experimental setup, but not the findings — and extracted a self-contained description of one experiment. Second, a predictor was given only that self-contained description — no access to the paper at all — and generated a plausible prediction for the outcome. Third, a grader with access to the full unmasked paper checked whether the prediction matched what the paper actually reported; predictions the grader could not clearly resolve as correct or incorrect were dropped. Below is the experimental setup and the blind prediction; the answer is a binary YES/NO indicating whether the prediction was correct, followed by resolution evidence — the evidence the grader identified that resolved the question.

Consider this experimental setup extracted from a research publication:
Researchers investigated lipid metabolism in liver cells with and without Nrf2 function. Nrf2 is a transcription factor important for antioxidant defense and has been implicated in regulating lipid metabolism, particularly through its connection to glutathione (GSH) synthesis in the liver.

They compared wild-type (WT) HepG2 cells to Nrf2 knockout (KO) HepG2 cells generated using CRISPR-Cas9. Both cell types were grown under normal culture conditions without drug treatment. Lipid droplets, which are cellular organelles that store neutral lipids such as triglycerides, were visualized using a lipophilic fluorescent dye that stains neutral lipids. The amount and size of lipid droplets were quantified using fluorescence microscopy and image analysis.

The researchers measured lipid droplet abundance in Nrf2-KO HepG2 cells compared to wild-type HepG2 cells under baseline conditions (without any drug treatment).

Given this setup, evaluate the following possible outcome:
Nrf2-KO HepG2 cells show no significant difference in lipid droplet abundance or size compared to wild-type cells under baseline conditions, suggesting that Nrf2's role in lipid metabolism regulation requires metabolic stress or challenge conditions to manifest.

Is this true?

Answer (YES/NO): NO